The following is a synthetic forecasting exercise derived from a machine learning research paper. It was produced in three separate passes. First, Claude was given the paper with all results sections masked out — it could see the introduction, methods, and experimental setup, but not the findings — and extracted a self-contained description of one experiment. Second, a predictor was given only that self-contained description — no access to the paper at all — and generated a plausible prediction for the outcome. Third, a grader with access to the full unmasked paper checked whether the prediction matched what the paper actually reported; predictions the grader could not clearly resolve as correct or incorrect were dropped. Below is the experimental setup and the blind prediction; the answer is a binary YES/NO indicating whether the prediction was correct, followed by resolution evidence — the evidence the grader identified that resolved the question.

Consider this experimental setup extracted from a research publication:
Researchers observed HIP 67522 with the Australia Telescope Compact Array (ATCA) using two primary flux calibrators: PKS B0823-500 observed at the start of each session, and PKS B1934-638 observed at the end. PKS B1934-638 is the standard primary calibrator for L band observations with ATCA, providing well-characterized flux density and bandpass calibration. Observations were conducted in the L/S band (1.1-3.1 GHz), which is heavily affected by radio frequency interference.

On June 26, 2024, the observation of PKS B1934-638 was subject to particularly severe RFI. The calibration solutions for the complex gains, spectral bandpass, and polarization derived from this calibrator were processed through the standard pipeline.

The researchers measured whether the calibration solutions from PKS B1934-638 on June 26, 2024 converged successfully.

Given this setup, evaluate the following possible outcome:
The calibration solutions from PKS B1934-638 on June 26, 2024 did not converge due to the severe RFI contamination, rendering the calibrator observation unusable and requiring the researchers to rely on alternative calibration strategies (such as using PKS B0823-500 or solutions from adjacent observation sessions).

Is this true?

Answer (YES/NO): YES